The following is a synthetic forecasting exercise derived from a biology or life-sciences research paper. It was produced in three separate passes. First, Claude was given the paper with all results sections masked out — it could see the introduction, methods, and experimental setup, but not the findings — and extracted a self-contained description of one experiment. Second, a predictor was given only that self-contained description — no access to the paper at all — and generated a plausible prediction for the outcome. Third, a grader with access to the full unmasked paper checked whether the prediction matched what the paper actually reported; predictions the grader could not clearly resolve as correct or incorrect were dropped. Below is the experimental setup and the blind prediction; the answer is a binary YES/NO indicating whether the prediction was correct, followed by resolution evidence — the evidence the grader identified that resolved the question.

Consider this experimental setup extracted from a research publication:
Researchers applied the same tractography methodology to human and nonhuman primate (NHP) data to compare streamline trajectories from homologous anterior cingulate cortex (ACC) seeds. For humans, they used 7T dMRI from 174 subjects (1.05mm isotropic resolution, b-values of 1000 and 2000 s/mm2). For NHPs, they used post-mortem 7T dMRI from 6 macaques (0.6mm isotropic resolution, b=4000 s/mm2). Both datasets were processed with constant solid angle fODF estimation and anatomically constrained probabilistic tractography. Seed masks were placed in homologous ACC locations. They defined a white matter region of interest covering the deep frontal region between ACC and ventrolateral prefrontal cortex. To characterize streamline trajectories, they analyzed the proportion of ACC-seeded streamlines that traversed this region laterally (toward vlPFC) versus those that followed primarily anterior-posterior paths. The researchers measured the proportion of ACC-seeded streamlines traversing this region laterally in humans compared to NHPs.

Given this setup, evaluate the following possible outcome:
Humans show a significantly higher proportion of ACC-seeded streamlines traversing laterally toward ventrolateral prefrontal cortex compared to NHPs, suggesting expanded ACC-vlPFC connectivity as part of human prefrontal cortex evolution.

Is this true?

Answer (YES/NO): NO